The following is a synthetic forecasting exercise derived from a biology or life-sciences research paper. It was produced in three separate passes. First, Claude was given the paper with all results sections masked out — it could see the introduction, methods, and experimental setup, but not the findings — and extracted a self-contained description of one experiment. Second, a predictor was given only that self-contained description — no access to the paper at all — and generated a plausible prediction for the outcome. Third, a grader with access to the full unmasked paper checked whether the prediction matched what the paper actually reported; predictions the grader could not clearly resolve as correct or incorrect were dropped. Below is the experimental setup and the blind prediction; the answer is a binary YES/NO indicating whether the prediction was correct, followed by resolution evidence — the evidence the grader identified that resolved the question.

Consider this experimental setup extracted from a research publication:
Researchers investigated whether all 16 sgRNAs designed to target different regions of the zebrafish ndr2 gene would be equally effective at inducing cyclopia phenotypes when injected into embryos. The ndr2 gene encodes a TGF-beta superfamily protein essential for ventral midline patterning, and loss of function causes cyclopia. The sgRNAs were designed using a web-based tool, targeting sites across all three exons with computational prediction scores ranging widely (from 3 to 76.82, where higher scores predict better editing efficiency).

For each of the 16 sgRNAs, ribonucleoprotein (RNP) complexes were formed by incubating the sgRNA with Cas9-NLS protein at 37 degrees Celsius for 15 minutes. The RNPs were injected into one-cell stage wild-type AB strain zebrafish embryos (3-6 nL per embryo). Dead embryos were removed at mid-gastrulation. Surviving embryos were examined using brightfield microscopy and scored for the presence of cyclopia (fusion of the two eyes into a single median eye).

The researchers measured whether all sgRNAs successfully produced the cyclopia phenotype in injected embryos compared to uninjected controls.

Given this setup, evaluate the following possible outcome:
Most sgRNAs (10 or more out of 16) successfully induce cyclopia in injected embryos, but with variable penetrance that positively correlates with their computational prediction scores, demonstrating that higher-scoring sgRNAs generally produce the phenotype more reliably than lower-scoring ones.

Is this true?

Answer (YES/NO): NO